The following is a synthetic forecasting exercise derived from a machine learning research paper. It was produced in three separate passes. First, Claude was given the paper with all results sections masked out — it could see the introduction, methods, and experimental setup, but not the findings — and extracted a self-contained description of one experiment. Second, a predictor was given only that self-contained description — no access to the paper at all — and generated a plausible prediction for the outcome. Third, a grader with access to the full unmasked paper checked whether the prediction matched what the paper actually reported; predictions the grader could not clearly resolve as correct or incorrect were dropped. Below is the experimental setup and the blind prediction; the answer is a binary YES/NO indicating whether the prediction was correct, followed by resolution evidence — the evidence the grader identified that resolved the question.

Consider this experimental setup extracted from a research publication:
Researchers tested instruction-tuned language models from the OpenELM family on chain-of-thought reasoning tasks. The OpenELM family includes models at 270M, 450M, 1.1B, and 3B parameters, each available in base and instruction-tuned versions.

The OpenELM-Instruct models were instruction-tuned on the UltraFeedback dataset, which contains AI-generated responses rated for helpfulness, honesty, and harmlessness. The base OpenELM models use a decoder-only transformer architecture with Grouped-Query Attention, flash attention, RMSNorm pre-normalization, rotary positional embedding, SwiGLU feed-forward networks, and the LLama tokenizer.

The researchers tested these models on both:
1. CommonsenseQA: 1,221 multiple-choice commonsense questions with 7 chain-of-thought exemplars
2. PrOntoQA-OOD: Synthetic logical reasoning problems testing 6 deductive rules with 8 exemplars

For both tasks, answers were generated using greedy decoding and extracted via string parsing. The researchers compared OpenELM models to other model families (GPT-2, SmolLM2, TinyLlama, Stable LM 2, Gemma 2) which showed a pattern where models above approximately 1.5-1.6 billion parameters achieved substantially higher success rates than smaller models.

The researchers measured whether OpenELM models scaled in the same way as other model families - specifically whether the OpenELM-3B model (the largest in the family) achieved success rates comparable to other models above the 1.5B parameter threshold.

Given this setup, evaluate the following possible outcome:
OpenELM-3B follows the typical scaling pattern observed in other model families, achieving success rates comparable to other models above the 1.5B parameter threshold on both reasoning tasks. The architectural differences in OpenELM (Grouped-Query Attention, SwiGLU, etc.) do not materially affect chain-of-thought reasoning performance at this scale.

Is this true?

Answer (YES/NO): NO